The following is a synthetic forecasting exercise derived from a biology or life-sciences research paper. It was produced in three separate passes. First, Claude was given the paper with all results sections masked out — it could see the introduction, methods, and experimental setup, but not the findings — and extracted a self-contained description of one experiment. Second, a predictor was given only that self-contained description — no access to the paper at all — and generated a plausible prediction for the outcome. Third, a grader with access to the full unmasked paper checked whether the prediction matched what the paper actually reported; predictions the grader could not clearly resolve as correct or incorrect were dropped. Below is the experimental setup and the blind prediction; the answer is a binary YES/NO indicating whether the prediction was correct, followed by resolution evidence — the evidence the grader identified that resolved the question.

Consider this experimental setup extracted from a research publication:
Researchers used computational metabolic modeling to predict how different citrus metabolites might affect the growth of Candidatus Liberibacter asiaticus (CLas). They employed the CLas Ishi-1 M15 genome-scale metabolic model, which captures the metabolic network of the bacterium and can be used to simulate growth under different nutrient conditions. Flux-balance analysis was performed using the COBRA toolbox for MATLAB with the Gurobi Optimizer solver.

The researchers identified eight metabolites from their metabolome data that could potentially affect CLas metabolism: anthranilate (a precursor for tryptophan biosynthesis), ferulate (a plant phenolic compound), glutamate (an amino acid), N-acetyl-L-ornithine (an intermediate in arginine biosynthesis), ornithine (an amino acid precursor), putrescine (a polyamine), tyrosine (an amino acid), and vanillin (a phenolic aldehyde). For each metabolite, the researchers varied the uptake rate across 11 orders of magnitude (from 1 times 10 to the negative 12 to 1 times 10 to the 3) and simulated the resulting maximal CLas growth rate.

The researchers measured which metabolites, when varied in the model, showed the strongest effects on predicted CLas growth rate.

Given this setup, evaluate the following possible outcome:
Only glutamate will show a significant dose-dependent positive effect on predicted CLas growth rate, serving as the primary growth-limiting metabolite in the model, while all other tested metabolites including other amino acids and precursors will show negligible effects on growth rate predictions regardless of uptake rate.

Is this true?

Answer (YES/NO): NO